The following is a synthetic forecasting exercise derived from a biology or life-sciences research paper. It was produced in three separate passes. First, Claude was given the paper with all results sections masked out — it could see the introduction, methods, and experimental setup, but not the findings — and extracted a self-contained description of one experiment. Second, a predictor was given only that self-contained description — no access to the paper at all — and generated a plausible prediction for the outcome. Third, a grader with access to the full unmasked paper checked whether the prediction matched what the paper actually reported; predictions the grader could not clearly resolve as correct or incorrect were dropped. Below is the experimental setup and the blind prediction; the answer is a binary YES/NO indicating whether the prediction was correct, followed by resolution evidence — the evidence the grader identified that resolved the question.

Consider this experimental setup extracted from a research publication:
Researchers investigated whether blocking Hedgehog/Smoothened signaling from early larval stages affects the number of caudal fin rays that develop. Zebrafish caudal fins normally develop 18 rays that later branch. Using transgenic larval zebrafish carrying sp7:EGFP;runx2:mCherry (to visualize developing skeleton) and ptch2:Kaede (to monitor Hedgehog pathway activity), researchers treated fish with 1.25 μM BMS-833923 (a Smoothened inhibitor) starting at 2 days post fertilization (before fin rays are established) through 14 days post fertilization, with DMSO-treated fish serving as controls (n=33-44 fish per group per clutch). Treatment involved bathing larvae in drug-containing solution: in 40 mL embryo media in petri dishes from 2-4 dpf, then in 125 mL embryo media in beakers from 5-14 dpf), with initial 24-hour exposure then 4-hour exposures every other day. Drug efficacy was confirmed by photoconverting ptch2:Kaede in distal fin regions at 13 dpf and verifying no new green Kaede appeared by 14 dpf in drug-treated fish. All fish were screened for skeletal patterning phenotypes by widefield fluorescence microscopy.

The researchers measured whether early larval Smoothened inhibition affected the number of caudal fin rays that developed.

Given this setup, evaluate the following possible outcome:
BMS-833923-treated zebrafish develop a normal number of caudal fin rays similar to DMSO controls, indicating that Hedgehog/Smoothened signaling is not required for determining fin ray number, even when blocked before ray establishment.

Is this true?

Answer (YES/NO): YES